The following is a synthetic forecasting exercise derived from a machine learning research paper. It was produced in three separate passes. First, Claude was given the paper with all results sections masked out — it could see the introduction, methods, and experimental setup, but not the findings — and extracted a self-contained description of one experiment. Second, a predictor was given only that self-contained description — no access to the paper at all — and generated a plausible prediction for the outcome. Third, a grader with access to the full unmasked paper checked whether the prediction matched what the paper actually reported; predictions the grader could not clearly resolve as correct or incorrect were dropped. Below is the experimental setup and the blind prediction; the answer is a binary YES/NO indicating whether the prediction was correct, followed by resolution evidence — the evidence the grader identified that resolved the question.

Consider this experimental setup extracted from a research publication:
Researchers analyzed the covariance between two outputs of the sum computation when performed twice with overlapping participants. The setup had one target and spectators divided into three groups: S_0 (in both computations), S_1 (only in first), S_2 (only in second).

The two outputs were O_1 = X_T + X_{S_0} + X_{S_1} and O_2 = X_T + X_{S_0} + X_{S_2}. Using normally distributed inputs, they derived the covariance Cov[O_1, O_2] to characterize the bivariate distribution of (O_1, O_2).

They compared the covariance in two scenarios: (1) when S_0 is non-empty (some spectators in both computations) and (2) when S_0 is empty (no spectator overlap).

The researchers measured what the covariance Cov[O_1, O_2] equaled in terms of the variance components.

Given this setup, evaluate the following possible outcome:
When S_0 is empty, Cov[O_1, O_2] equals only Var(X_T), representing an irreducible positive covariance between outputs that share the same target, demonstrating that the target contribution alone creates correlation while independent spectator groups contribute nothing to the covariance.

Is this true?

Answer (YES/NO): YES